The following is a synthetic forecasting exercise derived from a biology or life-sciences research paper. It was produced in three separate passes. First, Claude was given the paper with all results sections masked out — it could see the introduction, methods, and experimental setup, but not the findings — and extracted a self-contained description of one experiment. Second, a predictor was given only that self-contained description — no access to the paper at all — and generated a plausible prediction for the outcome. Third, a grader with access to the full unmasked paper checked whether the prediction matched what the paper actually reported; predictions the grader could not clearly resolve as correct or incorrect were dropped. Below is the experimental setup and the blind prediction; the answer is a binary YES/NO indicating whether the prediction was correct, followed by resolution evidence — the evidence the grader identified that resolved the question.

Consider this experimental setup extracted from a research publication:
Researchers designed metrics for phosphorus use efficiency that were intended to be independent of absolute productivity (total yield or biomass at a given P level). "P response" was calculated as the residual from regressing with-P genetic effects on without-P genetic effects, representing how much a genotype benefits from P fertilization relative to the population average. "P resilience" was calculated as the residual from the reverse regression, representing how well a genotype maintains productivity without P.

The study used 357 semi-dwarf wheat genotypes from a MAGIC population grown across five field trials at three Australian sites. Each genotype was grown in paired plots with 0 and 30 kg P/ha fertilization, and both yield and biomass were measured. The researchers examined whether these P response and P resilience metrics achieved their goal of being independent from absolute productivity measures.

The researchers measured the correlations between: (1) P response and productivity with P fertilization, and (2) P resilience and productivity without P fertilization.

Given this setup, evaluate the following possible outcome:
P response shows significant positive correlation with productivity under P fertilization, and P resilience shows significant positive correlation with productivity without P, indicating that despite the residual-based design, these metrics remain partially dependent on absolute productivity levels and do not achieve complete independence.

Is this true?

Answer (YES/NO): YES